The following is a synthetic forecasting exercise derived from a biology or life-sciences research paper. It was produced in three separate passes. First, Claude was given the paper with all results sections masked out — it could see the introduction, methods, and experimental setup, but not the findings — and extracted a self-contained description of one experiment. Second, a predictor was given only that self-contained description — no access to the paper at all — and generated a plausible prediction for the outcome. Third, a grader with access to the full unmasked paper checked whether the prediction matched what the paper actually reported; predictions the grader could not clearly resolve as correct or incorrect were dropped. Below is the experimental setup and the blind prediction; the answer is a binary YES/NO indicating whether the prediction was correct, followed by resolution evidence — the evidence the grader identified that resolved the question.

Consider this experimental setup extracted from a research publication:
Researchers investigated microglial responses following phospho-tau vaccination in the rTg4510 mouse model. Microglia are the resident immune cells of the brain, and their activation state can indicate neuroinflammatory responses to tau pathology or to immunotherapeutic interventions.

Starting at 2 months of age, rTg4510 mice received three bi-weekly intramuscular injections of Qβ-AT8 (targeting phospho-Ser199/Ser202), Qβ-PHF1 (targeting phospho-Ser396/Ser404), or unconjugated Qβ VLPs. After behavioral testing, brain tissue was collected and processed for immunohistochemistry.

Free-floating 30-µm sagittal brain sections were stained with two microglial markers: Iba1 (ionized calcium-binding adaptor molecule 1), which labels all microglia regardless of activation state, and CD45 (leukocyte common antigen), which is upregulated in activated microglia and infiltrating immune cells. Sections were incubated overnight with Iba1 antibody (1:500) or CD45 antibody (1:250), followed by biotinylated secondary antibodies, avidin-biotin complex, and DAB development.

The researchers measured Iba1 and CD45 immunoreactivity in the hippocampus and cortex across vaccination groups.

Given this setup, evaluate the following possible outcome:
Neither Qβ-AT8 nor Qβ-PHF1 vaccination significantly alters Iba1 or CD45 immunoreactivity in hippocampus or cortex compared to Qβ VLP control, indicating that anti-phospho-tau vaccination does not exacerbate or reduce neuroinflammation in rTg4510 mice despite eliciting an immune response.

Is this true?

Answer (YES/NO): NO